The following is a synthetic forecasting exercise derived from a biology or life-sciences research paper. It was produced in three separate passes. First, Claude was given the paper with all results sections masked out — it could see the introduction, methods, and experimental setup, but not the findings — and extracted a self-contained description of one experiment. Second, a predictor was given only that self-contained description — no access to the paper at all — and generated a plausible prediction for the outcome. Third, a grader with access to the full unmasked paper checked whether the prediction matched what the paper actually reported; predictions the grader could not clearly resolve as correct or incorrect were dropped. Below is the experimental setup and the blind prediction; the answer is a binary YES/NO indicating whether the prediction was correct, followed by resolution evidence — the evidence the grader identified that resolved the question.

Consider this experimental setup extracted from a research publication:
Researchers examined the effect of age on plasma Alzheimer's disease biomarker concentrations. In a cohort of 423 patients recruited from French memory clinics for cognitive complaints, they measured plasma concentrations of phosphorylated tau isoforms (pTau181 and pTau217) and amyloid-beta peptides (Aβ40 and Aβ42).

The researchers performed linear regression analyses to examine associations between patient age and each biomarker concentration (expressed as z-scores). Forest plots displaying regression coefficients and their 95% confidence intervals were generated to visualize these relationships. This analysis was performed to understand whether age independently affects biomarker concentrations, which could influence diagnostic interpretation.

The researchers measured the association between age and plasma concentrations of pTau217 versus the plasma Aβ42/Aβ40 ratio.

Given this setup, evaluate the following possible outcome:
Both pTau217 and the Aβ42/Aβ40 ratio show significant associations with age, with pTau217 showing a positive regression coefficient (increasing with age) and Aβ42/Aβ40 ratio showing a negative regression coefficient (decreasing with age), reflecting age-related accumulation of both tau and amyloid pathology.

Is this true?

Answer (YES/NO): NO